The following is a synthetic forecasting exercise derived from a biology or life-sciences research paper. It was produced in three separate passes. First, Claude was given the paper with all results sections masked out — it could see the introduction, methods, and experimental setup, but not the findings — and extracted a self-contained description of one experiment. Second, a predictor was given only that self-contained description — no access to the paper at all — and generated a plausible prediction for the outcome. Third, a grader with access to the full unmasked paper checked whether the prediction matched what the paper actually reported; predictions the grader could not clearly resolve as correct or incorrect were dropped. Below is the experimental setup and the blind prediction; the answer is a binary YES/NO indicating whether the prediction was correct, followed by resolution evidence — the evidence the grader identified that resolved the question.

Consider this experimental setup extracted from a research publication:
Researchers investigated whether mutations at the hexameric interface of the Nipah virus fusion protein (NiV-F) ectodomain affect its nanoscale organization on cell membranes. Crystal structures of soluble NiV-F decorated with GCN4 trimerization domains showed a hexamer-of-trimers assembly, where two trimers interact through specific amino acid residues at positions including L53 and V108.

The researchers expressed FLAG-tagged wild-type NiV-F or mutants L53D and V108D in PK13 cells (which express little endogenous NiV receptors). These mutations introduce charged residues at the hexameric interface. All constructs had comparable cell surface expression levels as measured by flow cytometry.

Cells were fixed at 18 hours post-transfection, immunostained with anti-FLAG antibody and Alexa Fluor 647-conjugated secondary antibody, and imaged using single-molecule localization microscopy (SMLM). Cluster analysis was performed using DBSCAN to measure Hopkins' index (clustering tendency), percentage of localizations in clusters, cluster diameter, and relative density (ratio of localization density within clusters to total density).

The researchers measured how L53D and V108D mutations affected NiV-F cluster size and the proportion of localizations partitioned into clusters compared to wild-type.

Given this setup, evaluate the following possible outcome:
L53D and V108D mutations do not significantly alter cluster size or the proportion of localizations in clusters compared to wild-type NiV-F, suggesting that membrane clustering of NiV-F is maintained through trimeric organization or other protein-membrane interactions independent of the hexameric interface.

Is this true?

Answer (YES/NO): NO